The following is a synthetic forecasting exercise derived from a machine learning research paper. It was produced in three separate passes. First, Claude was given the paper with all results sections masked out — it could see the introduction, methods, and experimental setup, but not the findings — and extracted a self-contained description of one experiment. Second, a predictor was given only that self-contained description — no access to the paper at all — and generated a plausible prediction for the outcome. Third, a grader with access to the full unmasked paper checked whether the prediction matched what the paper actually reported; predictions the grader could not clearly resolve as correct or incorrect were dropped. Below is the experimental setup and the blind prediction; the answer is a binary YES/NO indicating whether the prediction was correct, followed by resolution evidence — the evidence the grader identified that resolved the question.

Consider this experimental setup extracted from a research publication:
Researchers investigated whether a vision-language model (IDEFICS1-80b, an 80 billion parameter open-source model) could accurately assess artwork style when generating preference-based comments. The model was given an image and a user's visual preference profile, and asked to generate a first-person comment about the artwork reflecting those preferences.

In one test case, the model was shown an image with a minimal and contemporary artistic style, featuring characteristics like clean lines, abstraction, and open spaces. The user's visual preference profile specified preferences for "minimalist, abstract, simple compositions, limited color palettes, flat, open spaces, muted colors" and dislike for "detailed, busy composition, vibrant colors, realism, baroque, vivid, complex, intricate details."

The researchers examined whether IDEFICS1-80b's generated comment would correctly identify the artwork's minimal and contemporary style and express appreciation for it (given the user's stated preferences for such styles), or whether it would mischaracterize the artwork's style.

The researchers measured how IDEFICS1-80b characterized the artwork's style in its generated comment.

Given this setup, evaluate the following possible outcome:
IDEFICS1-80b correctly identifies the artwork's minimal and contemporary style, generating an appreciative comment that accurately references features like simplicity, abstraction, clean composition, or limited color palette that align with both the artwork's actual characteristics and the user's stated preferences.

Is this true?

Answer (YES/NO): NO